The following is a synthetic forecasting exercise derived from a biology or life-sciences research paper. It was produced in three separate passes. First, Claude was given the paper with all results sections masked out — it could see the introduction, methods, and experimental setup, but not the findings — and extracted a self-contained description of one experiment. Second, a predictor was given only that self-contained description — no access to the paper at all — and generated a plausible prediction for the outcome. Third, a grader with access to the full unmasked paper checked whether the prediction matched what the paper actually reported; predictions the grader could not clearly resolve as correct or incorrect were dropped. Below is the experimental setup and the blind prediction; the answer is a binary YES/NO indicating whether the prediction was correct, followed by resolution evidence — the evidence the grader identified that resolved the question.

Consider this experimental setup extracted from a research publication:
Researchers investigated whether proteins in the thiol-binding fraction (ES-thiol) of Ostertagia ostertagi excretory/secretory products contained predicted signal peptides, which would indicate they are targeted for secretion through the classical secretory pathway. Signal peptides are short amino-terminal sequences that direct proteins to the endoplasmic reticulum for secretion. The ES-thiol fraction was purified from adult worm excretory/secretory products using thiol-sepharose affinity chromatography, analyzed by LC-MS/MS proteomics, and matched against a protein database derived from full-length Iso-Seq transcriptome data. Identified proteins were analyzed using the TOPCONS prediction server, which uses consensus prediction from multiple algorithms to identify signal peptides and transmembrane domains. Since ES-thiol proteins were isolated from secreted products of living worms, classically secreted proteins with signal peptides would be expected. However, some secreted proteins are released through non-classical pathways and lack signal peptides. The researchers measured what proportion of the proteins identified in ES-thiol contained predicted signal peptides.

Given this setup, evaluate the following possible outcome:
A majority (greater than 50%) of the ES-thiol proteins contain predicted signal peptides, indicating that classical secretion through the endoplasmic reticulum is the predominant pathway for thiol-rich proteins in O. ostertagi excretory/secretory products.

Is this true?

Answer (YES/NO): NO